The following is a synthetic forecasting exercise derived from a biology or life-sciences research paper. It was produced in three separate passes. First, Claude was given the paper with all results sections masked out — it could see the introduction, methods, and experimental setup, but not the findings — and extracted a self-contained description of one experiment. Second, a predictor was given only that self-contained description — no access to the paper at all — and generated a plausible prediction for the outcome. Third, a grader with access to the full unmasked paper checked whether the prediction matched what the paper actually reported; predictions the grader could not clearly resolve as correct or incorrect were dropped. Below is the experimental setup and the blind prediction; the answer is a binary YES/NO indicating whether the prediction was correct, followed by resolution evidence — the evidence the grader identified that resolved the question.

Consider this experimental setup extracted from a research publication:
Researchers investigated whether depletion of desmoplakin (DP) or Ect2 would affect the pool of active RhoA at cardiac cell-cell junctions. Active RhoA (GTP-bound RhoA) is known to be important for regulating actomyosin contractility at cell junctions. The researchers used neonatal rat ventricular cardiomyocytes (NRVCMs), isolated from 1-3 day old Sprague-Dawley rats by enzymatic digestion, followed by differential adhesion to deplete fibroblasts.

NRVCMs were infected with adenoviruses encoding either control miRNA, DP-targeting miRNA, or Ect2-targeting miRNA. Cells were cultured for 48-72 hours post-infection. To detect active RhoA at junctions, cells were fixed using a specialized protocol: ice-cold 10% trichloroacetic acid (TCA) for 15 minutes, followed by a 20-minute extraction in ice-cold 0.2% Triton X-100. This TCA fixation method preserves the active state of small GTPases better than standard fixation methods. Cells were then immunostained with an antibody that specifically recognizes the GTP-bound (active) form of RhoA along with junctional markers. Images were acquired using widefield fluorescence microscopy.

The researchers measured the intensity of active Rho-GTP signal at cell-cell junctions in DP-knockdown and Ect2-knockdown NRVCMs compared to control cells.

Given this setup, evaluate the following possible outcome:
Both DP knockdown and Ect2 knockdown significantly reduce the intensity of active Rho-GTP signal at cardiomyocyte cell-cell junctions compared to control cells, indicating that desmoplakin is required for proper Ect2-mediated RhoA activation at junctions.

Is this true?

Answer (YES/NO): YES